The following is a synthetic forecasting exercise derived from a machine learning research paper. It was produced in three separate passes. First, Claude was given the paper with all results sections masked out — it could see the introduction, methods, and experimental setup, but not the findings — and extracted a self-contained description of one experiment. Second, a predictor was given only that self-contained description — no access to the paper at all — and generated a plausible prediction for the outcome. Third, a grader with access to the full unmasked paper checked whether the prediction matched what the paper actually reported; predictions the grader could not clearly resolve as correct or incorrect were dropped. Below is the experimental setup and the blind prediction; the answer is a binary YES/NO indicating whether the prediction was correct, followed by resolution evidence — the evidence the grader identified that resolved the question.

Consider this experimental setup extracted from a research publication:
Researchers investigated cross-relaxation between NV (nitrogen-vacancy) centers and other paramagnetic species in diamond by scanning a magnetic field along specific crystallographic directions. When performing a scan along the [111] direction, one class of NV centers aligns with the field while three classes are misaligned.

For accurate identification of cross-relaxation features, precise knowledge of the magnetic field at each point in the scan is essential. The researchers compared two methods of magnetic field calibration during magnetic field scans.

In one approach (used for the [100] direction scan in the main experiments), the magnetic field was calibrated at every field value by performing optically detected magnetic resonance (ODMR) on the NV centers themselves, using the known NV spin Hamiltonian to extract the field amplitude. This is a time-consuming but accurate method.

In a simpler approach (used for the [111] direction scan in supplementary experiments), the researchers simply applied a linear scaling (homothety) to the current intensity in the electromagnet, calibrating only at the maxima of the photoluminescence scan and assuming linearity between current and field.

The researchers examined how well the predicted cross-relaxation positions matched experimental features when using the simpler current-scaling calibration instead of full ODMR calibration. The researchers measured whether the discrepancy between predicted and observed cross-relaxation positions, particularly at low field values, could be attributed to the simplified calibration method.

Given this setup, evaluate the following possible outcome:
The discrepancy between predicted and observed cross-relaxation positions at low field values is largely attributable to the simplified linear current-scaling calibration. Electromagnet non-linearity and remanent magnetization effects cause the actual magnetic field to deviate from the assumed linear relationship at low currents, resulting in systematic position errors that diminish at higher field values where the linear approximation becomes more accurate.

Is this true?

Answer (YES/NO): YES